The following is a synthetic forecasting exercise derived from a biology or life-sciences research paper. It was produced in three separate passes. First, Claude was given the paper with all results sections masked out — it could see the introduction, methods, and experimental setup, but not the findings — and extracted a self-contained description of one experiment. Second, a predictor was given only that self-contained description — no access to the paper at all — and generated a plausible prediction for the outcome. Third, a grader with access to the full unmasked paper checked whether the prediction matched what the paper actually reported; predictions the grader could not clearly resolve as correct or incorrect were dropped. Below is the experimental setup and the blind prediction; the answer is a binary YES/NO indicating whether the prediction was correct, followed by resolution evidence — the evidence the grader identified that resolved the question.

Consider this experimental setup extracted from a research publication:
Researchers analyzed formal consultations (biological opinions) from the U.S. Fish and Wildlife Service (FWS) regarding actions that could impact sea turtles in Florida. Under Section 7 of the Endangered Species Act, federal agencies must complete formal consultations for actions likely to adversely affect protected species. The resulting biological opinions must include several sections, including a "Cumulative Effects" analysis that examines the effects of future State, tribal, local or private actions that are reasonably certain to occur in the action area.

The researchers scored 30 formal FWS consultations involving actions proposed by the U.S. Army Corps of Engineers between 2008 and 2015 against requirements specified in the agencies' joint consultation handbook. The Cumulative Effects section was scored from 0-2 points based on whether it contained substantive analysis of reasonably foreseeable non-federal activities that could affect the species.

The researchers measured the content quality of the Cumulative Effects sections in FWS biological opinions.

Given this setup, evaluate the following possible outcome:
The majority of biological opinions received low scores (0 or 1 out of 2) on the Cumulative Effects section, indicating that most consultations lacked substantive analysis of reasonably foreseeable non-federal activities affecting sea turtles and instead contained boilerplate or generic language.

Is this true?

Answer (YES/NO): YES